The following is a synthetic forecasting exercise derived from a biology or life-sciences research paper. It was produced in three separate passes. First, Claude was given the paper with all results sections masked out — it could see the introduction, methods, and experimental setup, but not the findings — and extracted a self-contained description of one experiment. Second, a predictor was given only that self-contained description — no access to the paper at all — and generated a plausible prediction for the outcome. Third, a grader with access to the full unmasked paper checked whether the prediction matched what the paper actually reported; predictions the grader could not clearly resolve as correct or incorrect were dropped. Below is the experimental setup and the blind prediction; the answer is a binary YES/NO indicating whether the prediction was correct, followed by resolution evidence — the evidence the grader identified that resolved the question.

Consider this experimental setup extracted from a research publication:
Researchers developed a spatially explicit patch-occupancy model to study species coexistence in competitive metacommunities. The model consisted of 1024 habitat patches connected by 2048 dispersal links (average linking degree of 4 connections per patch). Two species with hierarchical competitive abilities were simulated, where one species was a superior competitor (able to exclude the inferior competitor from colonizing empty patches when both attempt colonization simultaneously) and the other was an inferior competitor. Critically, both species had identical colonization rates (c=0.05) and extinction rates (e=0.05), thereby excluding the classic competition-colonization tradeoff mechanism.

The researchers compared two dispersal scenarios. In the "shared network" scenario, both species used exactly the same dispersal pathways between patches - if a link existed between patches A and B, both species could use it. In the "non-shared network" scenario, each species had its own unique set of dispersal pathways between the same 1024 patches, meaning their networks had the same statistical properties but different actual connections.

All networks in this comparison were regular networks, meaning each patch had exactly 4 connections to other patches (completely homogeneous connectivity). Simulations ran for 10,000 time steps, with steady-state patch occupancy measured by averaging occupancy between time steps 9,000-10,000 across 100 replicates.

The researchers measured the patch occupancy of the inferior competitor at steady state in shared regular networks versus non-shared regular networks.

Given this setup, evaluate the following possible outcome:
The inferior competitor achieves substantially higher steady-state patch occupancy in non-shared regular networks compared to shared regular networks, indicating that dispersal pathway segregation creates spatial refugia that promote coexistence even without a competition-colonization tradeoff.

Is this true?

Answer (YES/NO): NO